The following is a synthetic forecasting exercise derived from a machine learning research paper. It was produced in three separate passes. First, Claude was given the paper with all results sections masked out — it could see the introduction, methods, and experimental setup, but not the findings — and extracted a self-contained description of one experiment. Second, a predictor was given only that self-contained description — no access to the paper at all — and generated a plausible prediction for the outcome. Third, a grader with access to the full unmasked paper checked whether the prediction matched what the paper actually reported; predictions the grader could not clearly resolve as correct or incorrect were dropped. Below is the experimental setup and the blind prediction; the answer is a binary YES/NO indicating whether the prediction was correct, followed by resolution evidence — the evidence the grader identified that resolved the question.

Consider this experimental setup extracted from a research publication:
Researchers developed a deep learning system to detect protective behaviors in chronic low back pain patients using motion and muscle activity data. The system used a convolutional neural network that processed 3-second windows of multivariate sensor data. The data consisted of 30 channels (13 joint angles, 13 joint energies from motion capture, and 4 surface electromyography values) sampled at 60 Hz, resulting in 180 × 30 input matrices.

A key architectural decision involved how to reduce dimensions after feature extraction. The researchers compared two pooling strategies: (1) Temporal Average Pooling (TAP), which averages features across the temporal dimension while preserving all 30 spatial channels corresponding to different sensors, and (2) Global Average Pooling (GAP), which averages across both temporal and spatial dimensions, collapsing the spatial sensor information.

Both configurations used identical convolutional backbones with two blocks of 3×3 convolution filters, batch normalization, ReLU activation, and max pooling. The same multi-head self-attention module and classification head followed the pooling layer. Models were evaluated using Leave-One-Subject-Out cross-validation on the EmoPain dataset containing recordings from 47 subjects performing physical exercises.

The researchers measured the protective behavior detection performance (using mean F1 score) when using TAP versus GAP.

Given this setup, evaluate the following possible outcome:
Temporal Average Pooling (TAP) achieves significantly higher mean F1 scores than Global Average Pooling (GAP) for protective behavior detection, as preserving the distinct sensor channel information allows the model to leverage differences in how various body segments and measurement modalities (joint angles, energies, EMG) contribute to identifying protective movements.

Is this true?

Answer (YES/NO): YES